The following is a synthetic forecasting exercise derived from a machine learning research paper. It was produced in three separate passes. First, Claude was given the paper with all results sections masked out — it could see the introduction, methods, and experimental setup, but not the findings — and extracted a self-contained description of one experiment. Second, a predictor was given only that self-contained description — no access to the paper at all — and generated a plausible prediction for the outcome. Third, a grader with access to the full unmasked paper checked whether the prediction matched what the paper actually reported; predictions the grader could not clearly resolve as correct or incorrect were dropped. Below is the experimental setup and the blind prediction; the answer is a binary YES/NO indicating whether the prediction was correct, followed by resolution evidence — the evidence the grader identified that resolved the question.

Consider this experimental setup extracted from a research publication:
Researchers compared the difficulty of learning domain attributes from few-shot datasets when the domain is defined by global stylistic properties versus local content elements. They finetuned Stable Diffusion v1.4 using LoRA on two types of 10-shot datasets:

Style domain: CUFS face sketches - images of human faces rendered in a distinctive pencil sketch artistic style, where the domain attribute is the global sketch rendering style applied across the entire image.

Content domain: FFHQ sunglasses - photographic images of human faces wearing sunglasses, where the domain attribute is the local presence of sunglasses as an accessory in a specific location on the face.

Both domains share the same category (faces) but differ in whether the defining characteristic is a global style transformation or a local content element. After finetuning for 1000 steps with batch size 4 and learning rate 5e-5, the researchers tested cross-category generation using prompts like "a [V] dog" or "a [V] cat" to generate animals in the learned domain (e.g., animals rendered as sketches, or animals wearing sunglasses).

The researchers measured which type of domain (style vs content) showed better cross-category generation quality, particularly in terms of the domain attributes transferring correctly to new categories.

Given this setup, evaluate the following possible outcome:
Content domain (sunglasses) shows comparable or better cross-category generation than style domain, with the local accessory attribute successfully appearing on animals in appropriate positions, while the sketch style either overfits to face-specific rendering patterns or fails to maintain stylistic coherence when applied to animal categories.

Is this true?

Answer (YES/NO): NO